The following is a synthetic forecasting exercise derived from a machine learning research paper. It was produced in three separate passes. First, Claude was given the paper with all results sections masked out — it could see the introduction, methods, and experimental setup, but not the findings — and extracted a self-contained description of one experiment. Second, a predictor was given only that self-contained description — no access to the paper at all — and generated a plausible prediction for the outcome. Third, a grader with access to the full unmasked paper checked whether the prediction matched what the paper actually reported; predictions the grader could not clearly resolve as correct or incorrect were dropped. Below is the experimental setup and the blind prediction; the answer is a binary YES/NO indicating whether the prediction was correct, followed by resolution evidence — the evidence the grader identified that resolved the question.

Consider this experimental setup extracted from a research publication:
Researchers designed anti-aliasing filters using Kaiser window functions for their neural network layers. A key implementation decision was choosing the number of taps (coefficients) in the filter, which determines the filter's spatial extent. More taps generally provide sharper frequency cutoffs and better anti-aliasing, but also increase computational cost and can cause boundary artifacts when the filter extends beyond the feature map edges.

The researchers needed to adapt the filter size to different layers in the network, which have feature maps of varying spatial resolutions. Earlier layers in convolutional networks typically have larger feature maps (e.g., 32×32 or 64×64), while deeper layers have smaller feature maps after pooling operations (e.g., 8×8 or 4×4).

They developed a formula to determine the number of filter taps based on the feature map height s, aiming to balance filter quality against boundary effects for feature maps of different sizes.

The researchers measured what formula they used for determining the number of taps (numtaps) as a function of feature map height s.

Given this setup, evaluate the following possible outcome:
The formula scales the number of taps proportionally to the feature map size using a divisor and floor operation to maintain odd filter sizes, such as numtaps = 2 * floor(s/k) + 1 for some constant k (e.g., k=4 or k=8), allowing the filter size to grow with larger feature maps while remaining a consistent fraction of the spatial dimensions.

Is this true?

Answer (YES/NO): YES